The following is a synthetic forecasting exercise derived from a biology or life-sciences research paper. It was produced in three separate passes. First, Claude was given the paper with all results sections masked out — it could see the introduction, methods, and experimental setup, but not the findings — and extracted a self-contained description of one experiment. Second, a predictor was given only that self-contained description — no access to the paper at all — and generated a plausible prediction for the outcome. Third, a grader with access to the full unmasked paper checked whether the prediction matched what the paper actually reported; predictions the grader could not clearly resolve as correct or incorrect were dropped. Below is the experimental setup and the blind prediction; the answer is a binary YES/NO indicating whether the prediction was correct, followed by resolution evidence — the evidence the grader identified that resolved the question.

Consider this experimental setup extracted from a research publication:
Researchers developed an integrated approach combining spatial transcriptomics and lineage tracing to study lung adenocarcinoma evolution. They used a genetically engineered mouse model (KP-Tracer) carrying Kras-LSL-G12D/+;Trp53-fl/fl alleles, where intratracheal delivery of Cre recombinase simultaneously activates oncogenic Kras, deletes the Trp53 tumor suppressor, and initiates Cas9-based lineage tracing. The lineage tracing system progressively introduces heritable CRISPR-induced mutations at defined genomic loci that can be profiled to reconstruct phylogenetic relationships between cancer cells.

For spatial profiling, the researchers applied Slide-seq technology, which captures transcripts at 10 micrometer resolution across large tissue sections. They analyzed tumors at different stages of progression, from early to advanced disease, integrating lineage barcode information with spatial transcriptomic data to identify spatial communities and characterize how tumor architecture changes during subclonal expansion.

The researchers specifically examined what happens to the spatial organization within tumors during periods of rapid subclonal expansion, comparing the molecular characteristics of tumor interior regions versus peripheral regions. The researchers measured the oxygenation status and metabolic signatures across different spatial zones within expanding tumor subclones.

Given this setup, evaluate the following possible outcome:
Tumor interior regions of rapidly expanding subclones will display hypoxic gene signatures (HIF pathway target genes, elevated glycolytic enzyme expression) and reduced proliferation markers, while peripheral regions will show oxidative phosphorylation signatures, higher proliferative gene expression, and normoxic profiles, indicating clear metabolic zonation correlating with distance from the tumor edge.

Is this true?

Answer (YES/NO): NO